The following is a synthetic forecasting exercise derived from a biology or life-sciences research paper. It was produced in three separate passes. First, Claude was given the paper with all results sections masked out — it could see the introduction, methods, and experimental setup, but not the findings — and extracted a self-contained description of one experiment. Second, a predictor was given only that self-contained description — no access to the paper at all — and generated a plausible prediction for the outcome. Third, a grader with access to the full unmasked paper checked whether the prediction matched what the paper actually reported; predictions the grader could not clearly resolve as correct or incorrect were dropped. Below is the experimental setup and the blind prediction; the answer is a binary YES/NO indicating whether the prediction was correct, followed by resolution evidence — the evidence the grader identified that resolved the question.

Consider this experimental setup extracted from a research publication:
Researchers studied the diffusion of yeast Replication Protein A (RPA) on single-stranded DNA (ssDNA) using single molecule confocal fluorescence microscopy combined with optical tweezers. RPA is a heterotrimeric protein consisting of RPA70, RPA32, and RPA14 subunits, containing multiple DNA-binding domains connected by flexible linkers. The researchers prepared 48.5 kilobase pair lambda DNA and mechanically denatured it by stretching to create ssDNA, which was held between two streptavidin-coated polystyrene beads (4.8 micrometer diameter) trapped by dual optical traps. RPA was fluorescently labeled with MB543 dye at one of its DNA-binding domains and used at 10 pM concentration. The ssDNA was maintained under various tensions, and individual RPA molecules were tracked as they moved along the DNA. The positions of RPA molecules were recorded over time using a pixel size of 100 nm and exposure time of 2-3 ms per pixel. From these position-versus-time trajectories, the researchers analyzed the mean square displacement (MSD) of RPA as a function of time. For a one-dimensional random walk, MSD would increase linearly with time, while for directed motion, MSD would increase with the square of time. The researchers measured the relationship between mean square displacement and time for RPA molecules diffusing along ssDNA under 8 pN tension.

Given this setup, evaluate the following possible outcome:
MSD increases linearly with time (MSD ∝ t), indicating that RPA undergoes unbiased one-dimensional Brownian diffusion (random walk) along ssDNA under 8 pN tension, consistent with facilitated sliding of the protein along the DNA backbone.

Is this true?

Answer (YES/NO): YES